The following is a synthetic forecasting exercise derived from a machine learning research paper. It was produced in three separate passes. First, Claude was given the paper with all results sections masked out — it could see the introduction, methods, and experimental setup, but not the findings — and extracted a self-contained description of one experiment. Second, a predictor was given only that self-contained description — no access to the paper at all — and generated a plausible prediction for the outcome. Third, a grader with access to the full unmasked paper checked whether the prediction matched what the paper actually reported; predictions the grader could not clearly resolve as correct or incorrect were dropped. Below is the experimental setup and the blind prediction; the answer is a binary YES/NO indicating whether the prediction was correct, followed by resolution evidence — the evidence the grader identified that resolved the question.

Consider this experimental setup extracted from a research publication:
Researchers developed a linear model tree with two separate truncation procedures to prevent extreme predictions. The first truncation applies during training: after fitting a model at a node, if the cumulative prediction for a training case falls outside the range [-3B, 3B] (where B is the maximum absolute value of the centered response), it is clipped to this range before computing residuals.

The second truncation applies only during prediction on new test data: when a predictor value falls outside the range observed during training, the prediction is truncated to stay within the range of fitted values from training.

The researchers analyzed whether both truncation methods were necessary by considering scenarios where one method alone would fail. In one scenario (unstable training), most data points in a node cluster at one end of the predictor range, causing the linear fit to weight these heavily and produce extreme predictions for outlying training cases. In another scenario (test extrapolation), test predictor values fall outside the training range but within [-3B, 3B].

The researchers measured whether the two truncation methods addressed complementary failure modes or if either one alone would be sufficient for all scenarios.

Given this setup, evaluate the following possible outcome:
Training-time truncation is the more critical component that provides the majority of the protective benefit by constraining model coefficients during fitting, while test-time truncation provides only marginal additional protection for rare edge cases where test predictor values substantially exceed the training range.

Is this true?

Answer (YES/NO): NO